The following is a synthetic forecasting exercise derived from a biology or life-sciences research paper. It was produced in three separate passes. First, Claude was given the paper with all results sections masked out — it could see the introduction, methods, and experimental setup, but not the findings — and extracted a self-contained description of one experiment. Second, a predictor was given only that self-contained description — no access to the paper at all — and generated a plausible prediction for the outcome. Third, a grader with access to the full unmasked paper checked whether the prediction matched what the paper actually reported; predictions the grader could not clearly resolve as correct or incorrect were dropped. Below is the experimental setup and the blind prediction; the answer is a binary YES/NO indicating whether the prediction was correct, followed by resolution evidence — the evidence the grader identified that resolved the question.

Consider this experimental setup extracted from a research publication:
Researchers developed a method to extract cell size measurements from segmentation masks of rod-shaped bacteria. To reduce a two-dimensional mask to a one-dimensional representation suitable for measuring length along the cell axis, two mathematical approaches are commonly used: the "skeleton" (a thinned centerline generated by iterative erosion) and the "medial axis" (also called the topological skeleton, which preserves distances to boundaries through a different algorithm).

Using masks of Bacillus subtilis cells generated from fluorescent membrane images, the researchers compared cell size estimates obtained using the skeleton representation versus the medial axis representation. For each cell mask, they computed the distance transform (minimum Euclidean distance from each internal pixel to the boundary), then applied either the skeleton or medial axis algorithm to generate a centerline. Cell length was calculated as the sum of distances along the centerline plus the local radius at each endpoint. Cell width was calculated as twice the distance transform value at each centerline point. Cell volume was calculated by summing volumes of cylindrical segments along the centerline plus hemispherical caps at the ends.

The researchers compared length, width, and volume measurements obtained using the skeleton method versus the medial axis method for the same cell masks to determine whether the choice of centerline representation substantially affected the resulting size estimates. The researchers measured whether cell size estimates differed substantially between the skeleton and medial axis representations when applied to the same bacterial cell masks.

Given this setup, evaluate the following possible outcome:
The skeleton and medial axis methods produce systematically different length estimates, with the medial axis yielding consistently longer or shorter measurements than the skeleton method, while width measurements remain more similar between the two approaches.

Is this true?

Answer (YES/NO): NO